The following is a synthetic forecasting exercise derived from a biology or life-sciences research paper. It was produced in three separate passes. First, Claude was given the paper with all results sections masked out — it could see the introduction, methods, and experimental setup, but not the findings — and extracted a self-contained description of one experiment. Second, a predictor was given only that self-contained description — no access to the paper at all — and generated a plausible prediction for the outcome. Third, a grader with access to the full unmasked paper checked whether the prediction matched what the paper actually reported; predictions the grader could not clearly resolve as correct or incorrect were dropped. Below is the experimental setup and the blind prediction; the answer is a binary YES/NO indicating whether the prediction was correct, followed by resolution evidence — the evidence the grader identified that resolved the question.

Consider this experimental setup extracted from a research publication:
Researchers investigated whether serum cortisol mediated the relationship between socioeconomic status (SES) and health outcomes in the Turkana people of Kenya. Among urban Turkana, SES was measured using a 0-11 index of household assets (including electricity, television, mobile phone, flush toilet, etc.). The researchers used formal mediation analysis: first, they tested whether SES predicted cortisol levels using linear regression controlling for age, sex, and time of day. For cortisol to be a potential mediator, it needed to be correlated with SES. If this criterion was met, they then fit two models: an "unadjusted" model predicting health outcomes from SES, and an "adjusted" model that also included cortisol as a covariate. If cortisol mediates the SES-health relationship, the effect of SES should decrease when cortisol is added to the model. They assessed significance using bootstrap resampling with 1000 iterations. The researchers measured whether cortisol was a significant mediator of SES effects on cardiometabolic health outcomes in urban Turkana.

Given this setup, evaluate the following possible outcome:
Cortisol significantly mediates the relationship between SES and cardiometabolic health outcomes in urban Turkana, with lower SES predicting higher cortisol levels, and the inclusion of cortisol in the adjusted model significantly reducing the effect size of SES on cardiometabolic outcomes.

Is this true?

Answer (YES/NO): NO